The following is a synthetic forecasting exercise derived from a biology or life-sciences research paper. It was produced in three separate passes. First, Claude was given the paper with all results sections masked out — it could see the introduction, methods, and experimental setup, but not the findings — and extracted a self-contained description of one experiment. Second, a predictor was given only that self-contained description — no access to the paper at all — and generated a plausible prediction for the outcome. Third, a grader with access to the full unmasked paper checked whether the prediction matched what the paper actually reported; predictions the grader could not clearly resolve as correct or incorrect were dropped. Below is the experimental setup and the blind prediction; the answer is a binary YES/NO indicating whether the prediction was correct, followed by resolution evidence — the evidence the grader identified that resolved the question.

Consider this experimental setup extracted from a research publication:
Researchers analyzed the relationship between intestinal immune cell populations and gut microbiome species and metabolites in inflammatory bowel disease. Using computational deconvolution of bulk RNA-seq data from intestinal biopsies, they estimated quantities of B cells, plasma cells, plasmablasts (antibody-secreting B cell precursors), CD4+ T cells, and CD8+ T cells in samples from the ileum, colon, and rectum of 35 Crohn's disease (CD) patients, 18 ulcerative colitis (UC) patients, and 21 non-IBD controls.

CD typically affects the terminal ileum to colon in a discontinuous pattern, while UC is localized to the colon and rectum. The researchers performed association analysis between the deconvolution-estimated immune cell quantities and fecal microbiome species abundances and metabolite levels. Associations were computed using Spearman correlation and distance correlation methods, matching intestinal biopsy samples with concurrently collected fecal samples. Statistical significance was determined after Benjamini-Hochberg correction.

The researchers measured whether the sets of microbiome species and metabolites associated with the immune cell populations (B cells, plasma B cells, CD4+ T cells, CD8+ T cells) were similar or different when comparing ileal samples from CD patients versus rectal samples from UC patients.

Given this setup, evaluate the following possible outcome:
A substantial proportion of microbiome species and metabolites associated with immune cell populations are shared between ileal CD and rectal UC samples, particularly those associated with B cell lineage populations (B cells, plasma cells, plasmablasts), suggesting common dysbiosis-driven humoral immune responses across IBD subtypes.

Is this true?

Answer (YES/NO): NO